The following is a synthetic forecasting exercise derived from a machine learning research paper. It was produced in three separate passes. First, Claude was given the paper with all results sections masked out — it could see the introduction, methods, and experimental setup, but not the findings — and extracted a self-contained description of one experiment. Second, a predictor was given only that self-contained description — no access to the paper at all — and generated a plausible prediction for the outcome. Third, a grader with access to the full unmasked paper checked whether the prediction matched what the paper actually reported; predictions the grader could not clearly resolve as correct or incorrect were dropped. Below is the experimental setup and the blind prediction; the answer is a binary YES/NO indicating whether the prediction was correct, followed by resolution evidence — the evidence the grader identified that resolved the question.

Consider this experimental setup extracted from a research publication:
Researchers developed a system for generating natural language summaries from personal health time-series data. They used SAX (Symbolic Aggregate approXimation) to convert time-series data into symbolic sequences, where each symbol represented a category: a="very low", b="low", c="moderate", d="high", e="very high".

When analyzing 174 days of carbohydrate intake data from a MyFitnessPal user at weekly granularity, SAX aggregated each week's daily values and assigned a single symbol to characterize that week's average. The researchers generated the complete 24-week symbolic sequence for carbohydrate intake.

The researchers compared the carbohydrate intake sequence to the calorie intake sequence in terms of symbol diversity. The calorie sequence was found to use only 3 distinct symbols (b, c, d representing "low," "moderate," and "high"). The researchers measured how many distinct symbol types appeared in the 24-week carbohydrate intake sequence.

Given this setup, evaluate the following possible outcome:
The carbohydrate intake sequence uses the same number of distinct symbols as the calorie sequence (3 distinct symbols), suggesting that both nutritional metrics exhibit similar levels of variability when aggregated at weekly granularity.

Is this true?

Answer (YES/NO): NO